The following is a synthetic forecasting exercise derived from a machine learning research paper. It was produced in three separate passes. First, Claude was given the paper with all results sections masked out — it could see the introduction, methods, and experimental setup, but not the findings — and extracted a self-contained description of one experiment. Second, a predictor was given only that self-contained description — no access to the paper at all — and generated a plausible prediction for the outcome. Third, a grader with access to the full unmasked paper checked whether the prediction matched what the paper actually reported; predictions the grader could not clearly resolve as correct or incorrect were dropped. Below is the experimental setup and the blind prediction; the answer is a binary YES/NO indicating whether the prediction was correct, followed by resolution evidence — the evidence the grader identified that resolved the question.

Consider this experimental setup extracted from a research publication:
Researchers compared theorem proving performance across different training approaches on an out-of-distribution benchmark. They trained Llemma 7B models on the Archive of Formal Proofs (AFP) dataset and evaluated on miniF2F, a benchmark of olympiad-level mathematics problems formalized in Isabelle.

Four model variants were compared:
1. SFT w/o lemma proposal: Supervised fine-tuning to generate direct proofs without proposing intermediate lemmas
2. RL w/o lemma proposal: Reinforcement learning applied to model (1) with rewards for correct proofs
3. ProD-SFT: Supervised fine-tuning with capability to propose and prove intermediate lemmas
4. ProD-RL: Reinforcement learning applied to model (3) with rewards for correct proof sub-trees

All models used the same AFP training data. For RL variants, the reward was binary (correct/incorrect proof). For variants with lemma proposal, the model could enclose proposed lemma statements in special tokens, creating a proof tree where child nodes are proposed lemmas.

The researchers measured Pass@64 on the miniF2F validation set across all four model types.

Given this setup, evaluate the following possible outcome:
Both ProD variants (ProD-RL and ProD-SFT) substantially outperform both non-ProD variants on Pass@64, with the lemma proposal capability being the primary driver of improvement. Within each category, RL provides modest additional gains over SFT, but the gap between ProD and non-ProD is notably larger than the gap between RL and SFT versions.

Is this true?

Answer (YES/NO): NO